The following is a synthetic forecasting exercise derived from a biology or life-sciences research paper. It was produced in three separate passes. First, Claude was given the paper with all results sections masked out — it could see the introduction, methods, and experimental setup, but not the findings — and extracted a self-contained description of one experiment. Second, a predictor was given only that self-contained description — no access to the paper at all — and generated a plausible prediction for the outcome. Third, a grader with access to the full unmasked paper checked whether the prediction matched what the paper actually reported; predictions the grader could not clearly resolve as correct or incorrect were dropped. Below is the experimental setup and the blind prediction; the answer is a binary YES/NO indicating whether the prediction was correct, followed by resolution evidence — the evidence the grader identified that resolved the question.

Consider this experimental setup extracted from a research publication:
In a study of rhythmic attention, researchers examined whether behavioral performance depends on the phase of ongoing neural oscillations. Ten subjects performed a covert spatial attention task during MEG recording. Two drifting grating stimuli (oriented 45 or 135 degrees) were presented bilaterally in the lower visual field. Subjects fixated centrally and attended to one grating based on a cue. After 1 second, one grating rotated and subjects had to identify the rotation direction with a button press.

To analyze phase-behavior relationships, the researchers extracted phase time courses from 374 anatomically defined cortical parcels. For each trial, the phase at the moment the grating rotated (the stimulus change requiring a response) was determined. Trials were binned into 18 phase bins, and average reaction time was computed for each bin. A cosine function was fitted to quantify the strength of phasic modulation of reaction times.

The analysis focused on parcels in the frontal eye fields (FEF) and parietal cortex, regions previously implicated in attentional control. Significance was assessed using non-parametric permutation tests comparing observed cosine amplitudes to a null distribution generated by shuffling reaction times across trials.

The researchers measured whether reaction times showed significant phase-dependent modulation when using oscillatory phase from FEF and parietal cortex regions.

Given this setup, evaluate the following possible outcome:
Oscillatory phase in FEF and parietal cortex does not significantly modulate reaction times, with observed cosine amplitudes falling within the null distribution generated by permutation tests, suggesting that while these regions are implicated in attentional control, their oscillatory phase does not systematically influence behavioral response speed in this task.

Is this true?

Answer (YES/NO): YES